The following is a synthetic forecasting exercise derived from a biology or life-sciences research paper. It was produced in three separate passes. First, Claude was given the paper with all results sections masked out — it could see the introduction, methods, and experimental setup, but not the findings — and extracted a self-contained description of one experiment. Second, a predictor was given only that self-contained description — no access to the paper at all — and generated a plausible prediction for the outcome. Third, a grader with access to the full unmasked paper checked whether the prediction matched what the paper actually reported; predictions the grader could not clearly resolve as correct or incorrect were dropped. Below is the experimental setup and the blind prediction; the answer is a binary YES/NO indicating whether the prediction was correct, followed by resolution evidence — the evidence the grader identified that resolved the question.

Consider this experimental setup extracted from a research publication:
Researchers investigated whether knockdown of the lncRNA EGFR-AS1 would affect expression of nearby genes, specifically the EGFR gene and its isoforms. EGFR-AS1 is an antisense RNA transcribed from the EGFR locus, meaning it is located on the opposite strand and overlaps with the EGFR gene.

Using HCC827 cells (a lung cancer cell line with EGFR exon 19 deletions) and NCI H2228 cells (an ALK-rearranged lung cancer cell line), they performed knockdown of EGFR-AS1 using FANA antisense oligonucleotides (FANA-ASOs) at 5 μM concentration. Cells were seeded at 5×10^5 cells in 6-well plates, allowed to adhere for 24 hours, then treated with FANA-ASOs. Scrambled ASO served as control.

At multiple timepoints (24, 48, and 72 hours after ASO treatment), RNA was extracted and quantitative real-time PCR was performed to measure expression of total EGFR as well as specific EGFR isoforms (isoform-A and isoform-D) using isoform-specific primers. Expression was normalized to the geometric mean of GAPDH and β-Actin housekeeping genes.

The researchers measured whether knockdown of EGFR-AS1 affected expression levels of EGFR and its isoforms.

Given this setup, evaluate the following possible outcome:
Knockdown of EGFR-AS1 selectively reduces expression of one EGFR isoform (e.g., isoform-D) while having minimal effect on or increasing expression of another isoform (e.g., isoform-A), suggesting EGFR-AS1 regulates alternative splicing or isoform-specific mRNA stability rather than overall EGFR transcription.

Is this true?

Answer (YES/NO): NO